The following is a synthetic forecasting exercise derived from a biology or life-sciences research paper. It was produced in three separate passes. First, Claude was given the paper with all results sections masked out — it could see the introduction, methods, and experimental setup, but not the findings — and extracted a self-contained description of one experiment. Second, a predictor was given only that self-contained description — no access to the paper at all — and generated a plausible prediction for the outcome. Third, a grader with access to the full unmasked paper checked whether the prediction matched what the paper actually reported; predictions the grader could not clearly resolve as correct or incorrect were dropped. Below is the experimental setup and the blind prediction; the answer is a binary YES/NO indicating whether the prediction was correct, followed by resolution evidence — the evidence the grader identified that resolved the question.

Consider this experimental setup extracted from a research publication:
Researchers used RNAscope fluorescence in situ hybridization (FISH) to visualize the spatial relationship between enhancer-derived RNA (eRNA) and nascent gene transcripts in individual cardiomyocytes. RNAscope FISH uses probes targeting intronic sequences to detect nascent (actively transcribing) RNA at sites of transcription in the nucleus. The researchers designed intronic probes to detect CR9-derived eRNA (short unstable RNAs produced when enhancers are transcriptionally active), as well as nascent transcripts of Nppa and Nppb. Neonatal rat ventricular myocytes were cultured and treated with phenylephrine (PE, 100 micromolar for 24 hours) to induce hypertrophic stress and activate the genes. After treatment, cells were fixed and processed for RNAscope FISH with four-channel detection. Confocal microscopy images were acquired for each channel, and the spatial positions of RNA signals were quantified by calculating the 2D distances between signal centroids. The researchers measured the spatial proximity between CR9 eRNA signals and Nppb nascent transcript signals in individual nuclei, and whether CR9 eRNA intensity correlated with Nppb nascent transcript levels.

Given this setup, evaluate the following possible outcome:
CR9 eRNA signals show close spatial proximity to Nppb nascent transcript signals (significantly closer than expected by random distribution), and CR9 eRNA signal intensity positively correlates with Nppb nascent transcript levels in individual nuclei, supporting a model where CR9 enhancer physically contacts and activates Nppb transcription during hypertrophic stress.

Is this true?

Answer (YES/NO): YES